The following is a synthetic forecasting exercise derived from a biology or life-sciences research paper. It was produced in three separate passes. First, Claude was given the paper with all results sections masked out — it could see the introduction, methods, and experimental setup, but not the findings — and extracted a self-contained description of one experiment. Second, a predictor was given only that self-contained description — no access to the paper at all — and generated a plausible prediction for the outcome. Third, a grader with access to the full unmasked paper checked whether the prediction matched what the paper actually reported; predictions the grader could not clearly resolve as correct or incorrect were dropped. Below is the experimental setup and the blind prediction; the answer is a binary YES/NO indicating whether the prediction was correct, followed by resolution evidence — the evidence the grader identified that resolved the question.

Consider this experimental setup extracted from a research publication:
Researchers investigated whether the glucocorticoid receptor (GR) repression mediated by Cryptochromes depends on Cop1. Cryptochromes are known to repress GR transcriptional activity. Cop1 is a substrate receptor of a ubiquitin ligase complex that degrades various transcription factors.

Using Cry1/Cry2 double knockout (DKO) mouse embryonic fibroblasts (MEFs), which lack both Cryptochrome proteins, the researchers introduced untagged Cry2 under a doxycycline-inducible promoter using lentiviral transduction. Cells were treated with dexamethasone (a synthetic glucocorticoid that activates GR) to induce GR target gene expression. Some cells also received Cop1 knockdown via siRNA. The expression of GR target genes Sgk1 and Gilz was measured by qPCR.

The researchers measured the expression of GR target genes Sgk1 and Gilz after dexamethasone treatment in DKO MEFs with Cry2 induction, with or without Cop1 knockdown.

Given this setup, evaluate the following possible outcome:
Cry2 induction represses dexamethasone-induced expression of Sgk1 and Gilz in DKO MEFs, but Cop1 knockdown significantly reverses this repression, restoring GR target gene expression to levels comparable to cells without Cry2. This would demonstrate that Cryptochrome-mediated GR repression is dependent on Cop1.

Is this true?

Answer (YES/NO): NO